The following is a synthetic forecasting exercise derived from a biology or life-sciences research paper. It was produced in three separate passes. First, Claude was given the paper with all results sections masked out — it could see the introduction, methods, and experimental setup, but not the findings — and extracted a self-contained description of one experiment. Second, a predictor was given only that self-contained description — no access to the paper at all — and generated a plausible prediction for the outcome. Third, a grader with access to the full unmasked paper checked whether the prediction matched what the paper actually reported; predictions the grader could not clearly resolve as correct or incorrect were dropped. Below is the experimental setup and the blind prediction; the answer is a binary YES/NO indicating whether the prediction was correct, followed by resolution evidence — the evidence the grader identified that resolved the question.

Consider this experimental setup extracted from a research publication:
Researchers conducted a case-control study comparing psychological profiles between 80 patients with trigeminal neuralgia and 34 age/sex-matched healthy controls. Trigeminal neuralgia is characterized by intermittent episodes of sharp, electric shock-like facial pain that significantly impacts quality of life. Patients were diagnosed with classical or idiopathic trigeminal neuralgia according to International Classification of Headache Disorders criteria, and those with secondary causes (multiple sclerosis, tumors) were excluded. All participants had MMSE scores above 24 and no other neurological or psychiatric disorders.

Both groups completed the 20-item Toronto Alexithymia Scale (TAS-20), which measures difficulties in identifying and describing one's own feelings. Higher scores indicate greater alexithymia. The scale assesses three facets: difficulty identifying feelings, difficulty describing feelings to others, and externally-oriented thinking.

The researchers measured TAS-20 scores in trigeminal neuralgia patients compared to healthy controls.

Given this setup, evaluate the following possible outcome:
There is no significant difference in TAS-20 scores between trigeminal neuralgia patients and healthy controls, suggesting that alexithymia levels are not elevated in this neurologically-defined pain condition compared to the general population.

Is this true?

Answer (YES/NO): NO